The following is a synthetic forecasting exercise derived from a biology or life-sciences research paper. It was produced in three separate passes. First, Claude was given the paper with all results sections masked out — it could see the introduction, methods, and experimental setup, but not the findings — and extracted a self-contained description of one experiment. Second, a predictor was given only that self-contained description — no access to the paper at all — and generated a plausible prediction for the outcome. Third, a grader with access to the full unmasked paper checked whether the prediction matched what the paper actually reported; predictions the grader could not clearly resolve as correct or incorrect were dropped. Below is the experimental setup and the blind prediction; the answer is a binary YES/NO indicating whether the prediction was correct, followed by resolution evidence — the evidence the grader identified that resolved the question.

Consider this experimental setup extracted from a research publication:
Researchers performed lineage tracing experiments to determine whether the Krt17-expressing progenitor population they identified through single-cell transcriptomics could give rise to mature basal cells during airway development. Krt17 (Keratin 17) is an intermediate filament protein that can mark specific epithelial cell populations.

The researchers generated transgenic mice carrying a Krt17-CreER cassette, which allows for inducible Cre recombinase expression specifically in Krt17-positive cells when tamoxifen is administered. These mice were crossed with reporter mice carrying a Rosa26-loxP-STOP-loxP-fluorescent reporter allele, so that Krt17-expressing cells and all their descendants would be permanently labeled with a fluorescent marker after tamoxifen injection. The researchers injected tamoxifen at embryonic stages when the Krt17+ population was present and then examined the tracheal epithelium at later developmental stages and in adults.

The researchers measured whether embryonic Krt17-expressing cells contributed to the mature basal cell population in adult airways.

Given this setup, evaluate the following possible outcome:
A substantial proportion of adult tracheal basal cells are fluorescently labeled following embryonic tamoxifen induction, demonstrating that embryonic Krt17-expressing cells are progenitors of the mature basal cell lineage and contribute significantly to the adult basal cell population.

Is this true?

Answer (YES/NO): NO